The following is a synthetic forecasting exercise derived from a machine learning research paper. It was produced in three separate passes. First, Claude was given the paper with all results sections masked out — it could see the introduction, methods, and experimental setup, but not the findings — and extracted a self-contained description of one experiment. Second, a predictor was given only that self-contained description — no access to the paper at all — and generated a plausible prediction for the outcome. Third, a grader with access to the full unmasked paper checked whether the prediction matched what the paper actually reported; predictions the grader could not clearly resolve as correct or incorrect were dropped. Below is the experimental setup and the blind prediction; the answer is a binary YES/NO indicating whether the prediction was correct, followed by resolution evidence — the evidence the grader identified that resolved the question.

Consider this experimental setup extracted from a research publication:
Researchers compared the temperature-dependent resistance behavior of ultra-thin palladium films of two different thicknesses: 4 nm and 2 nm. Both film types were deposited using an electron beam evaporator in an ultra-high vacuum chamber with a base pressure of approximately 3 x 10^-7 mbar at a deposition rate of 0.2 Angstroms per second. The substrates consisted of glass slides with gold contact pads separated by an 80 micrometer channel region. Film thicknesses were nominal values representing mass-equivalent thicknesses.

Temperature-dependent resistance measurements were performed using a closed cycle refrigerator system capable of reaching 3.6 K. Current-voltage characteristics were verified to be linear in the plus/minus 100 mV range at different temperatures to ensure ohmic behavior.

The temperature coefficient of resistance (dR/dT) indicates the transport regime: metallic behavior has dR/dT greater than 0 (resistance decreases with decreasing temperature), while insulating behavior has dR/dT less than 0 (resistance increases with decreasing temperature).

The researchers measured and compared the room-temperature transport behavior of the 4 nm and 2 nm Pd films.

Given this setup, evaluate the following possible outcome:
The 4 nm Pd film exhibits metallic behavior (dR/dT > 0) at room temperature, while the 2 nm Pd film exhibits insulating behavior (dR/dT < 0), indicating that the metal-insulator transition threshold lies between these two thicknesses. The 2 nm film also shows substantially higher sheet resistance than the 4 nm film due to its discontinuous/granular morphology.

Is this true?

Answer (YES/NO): YES